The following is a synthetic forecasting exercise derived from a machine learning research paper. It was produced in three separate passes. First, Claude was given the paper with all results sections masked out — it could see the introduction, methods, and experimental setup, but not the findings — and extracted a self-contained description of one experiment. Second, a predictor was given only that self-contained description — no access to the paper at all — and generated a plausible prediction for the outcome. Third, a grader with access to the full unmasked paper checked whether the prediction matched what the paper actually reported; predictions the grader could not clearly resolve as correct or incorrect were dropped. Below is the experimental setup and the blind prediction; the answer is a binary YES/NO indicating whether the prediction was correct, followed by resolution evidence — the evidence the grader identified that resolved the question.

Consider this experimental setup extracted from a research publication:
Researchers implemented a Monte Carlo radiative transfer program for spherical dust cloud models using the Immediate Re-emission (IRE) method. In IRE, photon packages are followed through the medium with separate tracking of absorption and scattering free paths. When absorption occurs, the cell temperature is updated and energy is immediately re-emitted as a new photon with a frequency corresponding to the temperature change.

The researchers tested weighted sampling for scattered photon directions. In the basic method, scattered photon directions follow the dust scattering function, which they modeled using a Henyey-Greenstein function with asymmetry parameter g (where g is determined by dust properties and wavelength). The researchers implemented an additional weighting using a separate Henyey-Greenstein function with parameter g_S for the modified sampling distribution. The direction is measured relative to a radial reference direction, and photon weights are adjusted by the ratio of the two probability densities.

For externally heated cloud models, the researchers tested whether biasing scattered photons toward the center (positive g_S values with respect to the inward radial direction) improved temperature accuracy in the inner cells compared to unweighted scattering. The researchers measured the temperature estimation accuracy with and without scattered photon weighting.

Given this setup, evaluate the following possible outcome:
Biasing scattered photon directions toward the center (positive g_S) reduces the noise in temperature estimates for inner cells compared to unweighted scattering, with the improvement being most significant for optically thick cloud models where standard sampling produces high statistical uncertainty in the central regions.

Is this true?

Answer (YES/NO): NO